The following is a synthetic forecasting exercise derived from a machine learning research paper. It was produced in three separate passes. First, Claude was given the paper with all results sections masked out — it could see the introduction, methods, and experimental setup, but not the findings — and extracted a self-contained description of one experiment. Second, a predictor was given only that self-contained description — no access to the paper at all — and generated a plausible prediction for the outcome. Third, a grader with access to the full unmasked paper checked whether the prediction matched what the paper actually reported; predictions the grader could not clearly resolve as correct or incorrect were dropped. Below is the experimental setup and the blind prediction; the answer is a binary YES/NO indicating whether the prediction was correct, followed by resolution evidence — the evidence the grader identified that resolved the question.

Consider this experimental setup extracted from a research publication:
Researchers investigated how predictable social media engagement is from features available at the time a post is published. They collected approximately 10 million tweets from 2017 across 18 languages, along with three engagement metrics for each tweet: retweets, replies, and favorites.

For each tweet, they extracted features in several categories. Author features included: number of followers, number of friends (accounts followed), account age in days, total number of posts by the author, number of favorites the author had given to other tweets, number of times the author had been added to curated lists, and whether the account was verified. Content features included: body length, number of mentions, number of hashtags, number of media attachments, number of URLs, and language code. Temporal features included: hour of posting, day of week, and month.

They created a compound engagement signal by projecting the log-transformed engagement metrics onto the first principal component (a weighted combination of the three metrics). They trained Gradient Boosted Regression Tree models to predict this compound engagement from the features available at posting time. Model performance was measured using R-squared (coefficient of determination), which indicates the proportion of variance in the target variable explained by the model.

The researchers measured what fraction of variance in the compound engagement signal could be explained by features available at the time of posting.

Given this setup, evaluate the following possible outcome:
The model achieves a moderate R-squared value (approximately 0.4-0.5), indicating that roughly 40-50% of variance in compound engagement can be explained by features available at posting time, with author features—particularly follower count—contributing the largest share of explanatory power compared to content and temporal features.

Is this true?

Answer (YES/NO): NO